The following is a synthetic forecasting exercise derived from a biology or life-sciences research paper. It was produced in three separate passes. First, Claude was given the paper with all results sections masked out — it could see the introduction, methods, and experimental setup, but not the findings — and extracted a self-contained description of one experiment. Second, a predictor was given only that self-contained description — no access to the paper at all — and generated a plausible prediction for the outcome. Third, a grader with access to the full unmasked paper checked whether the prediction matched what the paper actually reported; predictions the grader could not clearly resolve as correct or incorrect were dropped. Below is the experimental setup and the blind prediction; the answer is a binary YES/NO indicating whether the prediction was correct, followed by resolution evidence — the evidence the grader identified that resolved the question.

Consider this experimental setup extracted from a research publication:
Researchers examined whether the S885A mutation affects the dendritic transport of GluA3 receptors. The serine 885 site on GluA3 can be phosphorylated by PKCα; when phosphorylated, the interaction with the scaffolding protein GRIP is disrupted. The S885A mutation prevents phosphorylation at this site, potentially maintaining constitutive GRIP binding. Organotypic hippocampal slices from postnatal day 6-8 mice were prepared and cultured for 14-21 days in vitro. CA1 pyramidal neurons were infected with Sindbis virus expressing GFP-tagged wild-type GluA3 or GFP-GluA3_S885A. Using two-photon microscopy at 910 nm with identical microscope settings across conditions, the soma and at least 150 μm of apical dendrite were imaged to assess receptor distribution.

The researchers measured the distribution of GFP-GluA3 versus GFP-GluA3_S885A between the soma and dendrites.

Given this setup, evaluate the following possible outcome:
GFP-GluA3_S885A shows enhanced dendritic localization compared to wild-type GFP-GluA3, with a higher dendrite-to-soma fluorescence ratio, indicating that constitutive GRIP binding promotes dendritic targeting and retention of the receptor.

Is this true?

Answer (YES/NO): NO